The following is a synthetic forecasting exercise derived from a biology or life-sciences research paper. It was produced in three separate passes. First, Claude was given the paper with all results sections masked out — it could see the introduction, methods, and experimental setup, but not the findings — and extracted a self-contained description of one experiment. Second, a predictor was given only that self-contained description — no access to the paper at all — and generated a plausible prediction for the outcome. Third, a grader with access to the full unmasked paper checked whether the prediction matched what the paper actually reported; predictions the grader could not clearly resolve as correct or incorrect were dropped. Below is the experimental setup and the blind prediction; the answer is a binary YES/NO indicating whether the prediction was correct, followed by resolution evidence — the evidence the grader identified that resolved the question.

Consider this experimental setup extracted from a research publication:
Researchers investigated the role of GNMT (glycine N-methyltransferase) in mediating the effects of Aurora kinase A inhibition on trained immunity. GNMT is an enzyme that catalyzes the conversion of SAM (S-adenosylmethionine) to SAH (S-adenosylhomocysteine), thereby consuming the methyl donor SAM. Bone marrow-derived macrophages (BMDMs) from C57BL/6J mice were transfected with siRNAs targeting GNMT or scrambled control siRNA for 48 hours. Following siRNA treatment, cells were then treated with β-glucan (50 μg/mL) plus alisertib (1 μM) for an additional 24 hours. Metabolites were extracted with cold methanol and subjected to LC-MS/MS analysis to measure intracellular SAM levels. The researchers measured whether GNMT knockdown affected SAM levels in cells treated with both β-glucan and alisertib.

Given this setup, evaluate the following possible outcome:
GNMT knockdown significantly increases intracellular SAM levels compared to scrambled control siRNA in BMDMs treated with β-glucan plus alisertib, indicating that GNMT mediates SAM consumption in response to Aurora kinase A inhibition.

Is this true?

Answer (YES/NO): YES